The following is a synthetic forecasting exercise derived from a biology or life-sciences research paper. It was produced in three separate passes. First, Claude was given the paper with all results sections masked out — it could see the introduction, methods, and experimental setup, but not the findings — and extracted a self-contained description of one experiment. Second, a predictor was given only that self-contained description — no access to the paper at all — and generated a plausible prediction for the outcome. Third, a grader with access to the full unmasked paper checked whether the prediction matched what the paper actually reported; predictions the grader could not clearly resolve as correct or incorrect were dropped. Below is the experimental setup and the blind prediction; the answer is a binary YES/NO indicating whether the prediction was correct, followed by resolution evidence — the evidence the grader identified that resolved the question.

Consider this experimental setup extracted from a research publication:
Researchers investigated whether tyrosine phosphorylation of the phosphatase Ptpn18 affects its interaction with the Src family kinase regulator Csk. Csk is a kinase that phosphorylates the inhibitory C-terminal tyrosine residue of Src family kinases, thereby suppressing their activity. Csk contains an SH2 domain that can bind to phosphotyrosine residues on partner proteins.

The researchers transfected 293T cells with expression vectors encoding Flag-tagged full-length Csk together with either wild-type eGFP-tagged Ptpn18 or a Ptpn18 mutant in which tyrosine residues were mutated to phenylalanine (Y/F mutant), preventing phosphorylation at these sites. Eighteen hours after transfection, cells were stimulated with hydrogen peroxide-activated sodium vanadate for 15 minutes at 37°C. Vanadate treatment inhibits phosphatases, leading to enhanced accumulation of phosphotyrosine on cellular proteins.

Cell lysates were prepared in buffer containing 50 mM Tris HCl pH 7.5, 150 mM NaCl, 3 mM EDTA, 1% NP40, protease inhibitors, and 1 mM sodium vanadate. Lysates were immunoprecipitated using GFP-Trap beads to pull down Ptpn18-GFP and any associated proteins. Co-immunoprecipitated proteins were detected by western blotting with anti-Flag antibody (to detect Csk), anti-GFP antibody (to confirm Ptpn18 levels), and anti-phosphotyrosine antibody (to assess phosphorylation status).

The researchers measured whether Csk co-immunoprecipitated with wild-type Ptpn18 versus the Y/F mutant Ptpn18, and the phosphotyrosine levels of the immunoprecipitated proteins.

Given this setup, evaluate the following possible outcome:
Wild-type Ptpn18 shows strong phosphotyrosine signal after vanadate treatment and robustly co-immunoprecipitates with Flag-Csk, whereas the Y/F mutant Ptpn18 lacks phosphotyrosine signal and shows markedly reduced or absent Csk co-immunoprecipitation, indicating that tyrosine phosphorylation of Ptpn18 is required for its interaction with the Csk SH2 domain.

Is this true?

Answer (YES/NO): YES